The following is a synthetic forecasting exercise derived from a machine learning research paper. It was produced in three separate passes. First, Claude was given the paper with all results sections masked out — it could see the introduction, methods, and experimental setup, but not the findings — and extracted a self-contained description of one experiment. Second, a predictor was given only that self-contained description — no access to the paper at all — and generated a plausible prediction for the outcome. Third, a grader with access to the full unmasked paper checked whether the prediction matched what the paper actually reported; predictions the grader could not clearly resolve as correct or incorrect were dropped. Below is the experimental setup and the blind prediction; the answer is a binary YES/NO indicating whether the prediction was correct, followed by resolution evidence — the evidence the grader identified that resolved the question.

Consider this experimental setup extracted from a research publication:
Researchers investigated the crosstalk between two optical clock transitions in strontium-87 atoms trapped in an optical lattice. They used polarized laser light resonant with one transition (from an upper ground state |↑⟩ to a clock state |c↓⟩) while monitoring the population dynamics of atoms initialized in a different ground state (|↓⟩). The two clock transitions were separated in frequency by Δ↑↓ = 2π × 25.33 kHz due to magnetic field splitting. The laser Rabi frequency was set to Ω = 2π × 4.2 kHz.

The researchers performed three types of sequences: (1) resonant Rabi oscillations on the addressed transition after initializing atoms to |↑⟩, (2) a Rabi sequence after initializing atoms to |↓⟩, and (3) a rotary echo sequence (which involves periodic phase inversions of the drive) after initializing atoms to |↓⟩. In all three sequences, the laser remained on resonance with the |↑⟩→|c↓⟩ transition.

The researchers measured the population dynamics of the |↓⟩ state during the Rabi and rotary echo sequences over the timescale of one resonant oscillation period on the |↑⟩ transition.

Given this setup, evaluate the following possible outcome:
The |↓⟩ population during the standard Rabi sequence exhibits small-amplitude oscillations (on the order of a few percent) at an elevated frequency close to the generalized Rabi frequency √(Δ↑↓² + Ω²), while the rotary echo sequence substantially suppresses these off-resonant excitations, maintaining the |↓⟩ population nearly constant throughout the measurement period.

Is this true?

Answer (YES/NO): NO